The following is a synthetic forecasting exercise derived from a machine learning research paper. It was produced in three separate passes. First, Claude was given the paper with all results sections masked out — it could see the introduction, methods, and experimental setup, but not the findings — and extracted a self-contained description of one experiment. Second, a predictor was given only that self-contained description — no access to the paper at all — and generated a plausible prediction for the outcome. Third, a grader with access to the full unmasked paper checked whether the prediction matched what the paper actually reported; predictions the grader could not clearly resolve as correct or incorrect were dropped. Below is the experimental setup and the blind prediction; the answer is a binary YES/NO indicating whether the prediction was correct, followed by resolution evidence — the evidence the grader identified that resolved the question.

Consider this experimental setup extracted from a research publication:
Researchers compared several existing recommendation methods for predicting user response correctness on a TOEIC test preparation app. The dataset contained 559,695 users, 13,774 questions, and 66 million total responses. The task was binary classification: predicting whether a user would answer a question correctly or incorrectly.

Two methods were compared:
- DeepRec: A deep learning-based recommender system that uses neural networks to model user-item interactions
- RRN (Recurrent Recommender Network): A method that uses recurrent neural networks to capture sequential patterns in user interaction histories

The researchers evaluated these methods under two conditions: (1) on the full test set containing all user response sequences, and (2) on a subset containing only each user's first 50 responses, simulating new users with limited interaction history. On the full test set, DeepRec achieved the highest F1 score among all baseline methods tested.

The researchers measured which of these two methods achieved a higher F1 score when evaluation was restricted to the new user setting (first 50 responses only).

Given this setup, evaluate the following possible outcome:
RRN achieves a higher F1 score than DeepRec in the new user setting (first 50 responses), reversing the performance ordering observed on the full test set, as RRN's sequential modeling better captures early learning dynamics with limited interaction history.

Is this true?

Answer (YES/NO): YES